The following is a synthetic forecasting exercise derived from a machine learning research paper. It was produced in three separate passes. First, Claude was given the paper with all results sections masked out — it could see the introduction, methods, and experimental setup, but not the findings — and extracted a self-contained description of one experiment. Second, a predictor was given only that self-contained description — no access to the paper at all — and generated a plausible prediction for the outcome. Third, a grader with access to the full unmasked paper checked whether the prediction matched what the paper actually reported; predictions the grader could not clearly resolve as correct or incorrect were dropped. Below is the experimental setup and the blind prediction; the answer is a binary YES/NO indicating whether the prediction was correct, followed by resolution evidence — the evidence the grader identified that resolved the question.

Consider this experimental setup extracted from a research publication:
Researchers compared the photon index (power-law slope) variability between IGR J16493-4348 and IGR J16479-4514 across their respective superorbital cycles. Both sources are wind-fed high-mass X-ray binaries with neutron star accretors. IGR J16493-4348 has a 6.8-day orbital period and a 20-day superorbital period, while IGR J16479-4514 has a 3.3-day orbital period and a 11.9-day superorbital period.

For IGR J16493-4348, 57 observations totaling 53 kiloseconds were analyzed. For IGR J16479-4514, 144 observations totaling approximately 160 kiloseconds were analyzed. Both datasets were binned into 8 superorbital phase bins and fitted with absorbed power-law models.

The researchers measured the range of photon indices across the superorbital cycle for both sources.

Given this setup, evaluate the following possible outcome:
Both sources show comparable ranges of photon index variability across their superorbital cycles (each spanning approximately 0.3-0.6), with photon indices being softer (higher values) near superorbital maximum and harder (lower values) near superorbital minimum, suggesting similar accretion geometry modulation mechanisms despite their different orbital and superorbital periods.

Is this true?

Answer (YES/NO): NO